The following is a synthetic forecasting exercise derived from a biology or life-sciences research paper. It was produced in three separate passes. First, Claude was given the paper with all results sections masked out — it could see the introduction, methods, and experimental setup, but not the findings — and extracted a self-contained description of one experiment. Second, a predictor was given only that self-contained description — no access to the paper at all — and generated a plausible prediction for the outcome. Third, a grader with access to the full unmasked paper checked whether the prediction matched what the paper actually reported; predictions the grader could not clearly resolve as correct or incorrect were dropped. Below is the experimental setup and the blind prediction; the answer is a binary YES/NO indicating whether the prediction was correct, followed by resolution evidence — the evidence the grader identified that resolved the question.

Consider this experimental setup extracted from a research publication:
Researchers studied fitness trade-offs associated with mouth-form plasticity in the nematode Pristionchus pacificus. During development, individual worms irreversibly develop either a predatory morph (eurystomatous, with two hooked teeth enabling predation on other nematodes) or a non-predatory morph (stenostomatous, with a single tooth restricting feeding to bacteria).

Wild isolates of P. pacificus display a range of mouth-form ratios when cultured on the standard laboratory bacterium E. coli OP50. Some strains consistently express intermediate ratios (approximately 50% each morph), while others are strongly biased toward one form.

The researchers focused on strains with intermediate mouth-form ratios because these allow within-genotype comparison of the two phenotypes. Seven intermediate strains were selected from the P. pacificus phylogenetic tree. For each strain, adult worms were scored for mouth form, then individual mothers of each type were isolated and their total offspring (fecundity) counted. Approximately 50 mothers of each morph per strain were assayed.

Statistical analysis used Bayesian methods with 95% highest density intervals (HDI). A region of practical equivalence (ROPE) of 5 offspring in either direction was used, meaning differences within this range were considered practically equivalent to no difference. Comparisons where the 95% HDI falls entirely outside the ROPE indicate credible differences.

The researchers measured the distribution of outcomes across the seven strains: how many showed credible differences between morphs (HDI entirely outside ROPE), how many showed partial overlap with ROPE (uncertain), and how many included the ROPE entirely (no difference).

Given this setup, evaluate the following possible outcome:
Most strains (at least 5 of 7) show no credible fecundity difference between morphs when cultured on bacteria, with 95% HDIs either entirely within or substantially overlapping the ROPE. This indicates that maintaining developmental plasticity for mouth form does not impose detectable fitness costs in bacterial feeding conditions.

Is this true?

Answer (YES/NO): NO